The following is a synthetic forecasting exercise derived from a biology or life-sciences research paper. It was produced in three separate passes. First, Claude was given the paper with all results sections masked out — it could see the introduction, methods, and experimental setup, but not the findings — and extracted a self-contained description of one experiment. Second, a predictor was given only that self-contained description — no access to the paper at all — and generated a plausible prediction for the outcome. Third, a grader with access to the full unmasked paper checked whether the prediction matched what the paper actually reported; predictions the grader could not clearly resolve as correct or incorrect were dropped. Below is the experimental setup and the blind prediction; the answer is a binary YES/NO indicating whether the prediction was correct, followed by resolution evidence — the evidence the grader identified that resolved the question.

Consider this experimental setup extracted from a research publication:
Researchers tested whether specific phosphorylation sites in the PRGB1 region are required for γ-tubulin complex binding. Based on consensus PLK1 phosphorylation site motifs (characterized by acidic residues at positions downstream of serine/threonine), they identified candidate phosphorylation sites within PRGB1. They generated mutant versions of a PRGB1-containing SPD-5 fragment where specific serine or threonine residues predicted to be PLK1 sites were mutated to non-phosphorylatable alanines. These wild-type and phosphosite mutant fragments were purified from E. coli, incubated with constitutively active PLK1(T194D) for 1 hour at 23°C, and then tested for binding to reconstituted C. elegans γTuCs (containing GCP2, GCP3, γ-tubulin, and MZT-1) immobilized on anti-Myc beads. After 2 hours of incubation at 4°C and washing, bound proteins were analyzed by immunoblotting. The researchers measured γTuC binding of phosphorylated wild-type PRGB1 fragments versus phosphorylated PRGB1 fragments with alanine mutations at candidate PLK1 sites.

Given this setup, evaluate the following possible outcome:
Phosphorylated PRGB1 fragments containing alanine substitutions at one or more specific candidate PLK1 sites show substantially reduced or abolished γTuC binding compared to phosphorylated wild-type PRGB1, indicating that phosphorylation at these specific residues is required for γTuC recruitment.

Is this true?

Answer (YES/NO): YES